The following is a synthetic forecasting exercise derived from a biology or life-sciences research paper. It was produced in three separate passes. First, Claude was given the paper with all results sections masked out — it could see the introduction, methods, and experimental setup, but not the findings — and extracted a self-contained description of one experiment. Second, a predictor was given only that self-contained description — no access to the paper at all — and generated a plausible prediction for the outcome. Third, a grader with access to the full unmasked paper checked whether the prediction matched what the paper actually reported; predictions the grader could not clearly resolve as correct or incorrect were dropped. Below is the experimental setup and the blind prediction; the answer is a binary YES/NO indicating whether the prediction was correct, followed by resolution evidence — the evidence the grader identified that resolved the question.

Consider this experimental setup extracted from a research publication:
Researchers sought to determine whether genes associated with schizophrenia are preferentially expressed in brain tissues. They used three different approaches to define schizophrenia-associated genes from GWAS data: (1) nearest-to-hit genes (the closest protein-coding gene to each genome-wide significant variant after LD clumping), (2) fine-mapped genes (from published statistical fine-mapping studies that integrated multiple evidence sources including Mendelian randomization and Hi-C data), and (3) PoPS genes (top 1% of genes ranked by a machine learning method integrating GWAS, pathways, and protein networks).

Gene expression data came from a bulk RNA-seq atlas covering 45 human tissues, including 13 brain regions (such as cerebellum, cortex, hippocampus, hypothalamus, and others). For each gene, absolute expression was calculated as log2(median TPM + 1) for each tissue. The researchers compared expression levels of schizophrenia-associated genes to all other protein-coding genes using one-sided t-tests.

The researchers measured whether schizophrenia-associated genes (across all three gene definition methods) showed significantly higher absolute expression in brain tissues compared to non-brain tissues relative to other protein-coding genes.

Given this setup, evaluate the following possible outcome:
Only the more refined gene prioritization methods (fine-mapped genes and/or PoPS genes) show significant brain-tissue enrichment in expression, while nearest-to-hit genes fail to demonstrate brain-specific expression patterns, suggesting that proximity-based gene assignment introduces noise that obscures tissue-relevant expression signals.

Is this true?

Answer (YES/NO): NO